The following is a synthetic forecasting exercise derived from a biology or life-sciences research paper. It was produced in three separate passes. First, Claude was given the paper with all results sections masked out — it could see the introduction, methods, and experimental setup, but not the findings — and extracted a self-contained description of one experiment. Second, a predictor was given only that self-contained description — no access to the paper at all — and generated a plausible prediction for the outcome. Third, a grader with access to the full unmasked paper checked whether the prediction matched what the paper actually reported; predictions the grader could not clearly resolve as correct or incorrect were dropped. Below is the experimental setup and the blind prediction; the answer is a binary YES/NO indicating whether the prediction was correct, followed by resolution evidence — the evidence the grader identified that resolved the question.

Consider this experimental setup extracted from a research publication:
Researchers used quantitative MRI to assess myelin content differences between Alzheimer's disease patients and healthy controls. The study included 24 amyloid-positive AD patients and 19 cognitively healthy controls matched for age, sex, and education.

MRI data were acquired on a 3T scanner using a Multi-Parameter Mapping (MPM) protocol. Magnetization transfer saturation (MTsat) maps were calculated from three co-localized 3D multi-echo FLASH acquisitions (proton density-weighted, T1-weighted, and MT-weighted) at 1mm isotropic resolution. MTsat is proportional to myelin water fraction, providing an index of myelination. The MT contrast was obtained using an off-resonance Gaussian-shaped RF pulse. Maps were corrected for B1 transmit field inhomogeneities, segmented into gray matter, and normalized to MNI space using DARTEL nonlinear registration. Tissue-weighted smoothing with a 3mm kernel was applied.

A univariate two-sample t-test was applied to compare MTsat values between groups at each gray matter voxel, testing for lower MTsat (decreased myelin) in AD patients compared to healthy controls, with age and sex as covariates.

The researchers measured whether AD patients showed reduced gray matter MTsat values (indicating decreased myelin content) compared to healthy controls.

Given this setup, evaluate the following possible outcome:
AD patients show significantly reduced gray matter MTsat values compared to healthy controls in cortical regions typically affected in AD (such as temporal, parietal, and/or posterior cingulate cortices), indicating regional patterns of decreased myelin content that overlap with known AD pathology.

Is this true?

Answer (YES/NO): NO